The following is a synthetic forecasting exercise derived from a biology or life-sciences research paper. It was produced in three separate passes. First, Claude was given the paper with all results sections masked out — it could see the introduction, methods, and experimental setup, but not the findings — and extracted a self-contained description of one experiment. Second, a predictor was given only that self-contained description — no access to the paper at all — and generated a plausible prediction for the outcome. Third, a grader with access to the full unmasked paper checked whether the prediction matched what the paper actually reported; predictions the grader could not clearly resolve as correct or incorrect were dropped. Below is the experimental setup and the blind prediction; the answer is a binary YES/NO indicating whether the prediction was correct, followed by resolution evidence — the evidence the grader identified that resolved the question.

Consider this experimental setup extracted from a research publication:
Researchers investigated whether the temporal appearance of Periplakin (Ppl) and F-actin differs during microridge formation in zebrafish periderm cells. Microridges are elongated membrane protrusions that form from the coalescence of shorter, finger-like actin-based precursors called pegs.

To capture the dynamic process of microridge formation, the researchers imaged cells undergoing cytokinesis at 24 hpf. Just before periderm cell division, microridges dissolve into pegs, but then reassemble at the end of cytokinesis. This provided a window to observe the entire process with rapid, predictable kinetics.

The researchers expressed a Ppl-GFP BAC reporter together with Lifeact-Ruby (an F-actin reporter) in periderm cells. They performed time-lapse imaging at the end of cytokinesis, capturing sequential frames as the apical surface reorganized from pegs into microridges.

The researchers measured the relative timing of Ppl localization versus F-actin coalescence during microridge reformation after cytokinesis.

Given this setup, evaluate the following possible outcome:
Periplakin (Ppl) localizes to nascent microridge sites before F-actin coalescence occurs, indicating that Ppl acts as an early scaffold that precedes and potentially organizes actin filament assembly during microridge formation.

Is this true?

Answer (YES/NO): YES